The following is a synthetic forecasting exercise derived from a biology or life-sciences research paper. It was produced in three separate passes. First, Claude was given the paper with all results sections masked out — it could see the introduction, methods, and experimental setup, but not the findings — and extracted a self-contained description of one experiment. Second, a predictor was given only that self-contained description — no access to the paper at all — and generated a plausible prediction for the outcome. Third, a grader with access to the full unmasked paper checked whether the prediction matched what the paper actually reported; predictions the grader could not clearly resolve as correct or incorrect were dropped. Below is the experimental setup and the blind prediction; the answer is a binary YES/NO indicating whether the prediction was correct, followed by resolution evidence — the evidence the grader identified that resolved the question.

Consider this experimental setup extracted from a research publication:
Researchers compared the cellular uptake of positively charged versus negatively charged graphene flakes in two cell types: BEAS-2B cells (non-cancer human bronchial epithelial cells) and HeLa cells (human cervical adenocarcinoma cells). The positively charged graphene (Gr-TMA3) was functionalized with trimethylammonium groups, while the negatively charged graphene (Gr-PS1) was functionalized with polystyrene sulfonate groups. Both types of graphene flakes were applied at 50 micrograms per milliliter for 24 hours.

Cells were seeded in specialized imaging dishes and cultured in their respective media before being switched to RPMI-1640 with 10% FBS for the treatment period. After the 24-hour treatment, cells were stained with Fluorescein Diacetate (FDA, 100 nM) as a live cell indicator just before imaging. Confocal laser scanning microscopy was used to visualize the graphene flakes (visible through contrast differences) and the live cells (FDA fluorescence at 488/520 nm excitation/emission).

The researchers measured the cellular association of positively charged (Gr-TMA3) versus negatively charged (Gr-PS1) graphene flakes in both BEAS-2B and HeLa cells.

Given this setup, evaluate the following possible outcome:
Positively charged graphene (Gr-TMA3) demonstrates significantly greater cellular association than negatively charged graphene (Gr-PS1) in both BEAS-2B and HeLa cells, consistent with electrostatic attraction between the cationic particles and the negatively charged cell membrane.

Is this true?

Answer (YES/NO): YES